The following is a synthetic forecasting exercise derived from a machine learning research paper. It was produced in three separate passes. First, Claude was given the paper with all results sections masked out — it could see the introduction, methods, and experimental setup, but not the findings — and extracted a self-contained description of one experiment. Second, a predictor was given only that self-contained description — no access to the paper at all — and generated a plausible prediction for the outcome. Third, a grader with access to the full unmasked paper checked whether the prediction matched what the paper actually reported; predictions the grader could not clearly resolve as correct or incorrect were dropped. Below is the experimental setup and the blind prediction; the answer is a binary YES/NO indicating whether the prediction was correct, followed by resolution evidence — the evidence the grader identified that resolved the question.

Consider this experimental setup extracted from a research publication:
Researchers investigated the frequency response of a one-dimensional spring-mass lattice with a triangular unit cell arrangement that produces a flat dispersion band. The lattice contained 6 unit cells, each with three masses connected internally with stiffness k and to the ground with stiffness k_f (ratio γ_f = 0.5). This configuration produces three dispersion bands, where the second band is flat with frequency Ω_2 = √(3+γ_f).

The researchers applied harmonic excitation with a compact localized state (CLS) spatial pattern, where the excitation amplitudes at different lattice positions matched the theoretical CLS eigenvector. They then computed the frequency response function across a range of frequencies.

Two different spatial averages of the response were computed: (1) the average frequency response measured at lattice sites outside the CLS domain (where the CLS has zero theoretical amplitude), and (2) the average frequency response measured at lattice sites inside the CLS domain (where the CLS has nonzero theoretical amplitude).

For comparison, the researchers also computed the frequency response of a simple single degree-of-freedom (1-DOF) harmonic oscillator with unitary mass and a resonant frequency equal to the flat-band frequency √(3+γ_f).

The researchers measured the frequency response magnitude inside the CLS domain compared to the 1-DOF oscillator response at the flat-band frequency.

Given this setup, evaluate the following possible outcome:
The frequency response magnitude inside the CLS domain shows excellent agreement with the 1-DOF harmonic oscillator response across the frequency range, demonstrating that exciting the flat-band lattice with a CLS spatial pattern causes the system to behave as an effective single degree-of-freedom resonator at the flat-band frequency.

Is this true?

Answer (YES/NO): YES